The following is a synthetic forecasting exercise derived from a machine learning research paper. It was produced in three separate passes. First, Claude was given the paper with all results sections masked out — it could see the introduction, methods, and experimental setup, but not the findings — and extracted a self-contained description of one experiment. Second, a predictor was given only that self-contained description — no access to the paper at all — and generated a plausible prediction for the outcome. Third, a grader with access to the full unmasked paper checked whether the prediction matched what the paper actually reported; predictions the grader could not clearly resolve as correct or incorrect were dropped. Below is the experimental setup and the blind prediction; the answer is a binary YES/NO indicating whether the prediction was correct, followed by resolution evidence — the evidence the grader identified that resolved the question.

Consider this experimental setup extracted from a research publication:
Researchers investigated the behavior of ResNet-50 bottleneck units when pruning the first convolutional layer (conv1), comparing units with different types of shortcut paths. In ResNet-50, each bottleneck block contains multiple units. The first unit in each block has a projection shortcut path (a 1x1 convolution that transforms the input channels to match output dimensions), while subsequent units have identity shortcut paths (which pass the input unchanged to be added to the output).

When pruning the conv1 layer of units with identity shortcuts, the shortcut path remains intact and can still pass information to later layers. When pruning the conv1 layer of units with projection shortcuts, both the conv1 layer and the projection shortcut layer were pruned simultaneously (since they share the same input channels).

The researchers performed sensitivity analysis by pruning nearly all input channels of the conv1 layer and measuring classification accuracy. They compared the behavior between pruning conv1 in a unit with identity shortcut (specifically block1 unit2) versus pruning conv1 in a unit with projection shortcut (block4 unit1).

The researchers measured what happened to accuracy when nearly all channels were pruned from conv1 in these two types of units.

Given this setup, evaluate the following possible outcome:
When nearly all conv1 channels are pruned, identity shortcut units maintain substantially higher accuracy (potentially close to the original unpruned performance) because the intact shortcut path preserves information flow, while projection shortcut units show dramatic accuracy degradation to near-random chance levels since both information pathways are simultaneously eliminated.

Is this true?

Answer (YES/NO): YES